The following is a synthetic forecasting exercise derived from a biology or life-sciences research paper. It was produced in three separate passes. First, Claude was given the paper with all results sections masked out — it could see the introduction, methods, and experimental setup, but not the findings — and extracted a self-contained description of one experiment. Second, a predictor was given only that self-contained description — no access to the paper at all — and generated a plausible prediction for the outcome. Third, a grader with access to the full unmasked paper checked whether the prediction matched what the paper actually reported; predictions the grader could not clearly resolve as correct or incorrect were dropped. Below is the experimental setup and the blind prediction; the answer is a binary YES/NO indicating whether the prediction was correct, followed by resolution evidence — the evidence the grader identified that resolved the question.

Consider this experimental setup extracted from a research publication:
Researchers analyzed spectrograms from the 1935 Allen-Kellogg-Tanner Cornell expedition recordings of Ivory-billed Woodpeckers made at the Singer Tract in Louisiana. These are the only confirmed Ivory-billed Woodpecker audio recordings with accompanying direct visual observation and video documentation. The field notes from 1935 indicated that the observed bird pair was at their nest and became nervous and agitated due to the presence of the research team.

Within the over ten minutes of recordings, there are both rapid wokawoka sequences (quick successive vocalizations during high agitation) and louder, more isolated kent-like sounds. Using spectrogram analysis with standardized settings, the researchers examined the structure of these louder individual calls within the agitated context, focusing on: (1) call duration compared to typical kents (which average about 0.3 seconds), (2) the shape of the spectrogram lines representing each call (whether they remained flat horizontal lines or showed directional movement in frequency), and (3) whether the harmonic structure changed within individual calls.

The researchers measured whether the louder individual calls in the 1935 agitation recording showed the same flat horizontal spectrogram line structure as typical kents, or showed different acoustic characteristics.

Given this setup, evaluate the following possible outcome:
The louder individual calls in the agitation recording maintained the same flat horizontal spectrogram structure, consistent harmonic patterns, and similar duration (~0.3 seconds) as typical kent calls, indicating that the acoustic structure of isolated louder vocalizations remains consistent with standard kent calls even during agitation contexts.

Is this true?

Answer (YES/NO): NO